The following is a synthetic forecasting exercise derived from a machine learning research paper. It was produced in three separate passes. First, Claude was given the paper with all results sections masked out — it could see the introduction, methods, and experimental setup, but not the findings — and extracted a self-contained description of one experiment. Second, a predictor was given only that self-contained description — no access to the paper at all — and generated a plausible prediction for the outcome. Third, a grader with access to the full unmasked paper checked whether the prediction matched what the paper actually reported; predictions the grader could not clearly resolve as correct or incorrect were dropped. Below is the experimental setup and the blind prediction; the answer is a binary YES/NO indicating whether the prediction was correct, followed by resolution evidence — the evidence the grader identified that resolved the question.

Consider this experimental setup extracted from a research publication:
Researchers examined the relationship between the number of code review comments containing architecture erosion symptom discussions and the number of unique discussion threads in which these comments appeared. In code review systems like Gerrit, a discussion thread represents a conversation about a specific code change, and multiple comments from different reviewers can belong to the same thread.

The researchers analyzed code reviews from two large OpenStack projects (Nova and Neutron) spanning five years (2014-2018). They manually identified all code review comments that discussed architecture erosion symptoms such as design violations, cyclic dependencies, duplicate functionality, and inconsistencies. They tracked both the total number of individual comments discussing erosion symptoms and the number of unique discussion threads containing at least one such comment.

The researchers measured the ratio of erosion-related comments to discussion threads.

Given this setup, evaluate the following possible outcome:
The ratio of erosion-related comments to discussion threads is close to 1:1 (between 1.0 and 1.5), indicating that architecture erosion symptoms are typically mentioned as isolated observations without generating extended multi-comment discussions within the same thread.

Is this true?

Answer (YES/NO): YES